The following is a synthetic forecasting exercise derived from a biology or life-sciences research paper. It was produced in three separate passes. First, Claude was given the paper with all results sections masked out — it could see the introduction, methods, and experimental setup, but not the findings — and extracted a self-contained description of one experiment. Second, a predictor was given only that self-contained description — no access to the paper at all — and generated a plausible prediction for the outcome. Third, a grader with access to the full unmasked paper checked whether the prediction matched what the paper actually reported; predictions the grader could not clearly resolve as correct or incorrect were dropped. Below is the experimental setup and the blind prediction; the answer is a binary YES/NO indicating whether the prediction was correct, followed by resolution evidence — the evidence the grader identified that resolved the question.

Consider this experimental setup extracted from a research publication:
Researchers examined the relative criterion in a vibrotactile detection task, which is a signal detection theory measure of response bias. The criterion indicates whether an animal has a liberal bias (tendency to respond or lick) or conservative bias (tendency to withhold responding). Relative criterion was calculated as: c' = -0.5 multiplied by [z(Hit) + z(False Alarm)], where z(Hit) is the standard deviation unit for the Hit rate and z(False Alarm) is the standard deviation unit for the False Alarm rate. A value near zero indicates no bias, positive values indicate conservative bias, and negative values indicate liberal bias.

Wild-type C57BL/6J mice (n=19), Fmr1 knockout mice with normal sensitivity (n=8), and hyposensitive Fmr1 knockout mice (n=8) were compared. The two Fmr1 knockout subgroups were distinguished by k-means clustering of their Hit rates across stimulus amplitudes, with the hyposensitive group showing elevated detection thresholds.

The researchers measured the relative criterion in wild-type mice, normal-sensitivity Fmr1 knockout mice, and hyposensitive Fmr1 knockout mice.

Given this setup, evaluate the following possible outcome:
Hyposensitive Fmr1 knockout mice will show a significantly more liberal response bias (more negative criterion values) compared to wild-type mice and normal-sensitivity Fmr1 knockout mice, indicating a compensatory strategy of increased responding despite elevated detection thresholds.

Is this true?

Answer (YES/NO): NO